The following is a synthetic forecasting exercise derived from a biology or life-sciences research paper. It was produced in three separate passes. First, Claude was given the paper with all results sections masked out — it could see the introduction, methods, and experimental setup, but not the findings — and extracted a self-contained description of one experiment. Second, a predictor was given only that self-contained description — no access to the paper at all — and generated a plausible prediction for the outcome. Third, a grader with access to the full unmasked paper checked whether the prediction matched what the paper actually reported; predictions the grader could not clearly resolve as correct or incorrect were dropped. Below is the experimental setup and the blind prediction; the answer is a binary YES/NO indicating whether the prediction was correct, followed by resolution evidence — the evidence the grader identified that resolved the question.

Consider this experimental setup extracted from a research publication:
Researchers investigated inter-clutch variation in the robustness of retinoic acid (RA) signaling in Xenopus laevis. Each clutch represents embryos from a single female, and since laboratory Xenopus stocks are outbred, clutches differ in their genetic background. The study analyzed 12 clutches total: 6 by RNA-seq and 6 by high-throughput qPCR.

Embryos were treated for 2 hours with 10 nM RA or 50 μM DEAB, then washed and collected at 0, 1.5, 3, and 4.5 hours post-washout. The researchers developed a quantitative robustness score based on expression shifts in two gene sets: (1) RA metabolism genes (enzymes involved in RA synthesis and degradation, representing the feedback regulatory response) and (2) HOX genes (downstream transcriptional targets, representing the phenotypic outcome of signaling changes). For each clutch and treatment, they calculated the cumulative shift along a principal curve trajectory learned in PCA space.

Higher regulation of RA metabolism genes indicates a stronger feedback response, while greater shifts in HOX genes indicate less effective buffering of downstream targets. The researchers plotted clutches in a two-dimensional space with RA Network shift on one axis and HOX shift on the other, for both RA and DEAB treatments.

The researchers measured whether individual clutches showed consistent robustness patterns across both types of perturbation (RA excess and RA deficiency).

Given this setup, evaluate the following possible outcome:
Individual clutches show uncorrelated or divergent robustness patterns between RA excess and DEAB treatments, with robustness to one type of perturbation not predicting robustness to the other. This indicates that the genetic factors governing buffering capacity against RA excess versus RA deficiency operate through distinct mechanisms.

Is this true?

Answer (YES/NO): NO